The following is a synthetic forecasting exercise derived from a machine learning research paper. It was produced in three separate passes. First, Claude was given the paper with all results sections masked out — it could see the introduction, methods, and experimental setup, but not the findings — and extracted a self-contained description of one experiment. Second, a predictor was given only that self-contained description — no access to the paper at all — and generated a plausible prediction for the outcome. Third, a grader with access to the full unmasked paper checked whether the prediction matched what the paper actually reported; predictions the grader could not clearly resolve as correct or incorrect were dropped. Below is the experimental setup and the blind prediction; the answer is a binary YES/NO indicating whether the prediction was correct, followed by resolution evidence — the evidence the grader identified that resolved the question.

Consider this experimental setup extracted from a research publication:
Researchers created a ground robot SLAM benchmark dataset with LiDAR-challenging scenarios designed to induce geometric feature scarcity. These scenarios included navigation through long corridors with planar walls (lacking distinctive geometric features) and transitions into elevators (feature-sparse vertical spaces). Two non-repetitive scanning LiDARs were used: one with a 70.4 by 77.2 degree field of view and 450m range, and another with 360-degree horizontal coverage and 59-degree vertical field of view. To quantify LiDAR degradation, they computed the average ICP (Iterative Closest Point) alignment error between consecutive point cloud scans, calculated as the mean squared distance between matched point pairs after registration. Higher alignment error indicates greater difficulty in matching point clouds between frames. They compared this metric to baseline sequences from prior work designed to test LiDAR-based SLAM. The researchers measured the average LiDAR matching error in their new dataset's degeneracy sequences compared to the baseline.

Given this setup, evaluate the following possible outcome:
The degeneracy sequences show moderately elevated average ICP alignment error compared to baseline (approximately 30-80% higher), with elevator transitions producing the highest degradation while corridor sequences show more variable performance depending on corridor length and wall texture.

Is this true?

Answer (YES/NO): NO